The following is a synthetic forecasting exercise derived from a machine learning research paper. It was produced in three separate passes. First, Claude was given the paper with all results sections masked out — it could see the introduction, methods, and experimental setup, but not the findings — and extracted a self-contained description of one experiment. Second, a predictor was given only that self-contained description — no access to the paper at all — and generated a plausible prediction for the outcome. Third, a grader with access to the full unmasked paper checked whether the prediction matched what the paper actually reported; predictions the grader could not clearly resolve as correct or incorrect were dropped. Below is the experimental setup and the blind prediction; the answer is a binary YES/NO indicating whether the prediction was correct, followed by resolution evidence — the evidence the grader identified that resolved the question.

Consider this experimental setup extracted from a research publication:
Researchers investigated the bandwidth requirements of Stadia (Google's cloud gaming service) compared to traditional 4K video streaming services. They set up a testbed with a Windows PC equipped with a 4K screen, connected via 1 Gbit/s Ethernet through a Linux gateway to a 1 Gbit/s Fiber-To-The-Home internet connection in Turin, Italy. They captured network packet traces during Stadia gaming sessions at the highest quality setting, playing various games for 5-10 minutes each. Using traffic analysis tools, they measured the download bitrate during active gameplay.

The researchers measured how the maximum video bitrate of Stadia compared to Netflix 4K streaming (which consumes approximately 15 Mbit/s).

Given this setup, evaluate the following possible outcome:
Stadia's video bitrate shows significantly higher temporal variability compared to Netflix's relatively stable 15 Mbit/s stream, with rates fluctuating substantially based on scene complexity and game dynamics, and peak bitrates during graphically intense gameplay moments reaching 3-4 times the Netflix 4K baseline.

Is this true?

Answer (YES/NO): NO